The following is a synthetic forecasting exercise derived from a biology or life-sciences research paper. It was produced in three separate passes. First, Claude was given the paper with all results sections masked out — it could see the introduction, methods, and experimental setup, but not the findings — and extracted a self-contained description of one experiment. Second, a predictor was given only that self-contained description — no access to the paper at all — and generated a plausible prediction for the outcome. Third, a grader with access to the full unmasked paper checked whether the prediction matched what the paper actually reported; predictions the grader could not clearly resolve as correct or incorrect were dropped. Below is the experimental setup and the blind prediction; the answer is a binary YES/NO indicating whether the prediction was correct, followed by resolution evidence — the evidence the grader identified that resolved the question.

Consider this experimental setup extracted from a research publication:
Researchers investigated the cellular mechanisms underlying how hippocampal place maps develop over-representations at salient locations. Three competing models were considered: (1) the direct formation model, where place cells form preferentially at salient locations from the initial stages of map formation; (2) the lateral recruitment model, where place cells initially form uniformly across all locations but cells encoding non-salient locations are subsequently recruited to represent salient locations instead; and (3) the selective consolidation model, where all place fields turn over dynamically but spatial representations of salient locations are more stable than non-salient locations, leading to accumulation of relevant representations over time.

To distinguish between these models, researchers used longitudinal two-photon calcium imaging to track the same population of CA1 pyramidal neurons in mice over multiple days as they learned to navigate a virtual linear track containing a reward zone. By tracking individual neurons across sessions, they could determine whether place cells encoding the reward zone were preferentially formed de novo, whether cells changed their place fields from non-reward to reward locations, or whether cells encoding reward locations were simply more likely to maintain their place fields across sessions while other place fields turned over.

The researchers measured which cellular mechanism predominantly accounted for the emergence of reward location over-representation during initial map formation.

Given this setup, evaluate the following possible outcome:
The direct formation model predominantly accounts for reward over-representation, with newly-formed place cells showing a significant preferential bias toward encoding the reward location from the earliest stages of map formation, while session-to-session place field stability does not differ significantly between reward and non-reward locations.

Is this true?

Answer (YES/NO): NO